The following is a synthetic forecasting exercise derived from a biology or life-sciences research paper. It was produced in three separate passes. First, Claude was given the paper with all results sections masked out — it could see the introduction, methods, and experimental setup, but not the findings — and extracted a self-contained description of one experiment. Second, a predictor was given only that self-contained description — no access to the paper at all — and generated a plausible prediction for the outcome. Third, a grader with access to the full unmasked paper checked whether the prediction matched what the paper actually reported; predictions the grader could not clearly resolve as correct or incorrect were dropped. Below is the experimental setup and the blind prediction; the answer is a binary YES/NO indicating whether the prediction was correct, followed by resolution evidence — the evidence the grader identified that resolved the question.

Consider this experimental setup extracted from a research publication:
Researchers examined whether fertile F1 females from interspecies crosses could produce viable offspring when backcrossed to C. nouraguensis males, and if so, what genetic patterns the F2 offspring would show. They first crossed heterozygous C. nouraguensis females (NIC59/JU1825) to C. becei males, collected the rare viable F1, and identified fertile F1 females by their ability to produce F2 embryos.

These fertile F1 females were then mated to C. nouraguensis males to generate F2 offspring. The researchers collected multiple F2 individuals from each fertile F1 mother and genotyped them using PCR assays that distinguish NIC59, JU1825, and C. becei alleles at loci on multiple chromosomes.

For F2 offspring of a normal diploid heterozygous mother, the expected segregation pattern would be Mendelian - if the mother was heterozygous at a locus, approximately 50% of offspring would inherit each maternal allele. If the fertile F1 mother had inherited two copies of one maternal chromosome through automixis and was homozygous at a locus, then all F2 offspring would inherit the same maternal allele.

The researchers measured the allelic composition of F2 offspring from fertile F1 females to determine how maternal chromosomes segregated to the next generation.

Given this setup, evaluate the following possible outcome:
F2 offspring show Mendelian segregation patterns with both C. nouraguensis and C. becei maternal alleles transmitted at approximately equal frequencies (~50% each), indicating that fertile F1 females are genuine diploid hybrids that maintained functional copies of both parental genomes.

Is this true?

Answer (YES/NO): NO